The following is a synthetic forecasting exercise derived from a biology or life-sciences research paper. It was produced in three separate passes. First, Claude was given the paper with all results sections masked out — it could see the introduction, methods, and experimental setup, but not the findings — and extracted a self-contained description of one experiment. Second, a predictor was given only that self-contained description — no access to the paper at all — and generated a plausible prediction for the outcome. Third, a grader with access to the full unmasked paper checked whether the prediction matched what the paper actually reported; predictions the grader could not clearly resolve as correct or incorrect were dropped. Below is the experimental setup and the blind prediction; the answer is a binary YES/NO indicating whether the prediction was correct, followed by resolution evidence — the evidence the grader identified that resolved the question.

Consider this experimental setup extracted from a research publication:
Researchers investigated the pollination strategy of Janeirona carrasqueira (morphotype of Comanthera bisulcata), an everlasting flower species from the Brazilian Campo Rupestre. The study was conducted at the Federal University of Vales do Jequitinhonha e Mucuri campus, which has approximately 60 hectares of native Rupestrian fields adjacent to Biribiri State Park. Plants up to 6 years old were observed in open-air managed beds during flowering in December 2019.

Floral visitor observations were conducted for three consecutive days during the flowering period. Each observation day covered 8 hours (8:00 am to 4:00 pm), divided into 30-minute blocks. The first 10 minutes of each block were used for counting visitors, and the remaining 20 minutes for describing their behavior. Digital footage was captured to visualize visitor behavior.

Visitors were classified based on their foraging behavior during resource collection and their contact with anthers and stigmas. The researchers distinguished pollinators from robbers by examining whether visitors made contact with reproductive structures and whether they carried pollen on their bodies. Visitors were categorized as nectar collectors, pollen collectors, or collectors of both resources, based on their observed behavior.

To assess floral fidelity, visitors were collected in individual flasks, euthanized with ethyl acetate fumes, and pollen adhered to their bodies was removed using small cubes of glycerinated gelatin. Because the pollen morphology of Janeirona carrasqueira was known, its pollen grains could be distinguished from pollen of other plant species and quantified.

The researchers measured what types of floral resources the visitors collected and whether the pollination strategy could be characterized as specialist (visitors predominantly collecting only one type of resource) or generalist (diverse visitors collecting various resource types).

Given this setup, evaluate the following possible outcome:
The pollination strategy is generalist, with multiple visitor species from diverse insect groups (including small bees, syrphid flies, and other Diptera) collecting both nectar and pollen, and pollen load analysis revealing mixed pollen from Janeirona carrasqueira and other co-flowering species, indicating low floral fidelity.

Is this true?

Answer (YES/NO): YES